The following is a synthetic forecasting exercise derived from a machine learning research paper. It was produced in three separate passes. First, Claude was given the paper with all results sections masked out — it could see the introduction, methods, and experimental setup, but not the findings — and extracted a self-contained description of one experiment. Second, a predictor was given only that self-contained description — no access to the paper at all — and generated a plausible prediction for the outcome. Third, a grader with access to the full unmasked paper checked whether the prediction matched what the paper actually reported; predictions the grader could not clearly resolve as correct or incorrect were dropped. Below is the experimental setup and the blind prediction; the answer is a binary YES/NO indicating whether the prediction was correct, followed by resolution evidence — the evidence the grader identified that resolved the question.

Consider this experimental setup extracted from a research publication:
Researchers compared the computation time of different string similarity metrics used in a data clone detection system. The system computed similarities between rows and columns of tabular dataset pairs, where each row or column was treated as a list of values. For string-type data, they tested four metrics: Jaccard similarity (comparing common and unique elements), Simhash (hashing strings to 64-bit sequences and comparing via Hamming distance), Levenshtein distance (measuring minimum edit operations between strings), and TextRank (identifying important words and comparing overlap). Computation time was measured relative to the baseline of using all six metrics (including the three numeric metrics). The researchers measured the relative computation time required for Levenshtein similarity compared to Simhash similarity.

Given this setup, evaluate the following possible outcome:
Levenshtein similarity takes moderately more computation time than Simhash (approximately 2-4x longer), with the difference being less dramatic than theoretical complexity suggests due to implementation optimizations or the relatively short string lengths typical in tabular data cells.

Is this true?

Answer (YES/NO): YES